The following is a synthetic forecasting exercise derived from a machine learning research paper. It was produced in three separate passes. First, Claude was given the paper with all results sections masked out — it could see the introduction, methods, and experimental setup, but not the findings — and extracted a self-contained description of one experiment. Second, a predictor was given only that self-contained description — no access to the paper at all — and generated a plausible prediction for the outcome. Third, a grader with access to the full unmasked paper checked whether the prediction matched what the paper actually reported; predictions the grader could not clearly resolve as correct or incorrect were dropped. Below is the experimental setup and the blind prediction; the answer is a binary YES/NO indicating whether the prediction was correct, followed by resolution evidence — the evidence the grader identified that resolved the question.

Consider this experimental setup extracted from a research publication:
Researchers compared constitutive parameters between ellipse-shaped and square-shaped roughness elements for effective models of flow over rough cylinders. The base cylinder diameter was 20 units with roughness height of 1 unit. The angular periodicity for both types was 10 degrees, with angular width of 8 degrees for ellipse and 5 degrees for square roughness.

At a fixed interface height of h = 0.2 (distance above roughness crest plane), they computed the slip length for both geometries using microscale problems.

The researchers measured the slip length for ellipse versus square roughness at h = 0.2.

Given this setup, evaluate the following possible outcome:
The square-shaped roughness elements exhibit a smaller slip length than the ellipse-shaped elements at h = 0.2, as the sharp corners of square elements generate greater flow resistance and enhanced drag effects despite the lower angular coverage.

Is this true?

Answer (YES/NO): YES